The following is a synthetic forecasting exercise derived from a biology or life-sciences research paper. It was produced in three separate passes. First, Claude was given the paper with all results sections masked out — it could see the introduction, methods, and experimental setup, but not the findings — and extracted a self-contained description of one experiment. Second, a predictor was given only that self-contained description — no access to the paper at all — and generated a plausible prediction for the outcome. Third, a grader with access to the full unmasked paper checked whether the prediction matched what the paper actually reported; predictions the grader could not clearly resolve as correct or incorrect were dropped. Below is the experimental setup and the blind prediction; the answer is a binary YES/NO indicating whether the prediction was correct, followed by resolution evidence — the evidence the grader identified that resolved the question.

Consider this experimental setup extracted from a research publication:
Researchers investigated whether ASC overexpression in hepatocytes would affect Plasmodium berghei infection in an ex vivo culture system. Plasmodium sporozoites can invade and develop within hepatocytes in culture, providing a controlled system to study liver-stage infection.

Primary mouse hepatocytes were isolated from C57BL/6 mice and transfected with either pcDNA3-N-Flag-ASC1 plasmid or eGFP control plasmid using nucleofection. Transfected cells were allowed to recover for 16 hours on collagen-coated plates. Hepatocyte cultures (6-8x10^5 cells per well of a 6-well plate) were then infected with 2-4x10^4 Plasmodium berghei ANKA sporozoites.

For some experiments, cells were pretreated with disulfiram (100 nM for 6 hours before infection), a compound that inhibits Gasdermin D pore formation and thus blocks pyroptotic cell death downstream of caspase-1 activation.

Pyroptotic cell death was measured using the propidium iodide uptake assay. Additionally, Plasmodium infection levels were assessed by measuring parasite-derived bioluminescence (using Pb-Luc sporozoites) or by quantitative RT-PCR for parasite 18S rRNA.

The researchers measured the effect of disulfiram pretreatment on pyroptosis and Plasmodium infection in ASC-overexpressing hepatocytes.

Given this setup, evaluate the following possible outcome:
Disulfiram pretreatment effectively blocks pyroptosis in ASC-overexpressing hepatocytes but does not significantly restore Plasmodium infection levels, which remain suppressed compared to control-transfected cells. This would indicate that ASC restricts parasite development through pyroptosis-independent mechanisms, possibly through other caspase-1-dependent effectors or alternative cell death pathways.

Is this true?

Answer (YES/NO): NO